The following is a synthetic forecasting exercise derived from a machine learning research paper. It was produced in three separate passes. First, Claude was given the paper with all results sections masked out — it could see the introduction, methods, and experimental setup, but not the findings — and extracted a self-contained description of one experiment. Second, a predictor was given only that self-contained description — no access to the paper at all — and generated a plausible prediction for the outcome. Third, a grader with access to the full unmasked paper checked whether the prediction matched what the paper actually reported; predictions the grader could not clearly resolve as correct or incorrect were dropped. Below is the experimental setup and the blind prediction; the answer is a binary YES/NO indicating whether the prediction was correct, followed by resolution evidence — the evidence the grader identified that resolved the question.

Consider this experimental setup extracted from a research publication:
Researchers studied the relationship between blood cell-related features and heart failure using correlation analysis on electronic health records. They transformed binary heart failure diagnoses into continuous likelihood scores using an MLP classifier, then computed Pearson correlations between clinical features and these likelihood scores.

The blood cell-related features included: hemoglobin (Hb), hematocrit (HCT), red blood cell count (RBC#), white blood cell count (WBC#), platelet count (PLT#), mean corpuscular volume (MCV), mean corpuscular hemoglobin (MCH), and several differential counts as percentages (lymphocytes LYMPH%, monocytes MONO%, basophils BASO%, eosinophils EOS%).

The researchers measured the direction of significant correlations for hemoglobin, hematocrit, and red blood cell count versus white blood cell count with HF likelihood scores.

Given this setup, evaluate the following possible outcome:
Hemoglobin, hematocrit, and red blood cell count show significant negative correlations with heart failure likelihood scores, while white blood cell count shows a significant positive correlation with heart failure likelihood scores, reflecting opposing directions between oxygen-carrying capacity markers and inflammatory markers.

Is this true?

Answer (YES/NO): YES